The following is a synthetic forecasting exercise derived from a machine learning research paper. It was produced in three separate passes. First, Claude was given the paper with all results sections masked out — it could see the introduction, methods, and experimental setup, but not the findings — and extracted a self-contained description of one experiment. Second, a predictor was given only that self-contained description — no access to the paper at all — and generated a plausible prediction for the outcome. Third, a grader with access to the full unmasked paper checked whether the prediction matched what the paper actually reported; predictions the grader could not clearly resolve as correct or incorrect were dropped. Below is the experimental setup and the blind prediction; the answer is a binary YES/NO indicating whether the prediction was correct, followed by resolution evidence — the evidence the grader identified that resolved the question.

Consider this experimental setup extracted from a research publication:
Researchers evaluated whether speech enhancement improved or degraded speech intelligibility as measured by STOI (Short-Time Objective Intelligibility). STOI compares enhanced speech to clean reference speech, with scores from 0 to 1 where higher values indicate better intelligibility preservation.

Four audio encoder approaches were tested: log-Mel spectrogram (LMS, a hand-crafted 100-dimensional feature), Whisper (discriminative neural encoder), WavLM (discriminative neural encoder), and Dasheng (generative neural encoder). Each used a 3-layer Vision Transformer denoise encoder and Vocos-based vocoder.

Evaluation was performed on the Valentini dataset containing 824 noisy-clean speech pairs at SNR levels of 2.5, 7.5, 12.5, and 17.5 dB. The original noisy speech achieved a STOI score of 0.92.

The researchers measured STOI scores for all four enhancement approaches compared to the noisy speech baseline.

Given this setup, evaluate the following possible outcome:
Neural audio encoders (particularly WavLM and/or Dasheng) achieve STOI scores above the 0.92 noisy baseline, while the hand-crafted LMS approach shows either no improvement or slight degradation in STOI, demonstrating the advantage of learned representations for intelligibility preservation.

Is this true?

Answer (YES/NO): NO